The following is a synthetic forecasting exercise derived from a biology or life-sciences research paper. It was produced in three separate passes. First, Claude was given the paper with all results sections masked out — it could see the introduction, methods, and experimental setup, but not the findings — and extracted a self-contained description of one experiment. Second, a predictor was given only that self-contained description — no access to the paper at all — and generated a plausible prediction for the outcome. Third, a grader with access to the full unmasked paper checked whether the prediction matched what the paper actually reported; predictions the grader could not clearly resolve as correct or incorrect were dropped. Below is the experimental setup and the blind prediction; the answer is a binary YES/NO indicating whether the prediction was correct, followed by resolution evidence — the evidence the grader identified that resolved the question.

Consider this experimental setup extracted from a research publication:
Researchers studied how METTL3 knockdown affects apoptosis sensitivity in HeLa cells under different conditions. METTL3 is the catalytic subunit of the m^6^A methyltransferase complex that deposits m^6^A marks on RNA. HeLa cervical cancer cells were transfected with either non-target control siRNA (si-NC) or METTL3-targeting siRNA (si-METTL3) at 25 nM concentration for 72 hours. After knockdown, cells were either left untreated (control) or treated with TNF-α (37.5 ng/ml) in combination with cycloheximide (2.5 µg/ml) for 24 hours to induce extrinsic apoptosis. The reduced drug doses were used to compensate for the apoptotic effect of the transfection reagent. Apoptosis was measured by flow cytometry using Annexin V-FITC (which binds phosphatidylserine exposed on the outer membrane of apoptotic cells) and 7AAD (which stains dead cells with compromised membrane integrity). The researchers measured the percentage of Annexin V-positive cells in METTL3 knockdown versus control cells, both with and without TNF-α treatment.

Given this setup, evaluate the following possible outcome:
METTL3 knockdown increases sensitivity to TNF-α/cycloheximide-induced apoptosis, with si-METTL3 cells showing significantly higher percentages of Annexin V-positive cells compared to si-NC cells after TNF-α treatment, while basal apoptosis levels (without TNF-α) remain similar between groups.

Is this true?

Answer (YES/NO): NO